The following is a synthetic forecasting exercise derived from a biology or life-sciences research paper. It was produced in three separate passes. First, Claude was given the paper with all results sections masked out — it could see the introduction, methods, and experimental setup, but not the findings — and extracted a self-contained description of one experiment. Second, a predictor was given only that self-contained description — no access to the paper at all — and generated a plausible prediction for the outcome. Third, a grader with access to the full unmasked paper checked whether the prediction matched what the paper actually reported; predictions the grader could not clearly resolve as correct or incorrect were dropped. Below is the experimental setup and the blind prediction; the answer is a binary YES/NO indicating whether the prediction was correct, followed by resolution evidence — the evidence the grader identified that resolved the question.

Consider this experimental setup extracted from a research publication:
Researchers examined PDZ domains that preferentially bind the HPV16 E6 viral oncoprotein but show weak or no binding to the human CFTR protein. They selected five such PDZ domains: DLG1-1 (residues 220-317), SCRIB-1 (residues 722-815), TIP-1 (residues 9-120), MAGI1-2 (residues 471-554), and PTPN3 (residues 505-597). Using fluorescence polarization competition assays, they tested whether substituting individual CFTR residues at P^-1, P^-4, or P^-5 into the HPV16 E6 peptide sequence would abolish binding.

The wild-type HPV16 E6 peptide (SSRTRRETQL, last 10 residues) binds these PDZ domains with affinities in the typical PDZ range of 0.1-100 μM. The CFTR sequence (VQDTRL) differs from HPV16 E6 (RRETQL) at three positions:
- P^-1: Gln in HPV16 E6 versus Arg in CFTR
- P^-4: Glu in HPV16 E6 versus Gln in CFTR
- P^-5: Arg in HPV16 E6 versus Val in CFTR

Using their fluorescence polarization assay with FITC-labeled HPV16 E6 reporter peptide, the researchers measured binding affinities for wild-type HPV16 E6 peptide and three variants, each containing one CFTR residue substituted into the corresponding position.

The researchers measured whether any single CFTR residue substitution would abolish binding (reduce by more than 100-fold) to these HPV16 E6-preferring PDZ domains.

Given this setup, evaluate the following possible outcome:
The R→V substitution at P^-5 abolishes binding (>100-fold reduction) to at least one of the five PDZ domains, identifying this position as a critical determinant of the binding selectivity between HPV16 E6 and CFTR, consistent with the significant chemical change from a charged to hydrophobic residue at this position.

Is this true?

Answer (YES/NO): NO